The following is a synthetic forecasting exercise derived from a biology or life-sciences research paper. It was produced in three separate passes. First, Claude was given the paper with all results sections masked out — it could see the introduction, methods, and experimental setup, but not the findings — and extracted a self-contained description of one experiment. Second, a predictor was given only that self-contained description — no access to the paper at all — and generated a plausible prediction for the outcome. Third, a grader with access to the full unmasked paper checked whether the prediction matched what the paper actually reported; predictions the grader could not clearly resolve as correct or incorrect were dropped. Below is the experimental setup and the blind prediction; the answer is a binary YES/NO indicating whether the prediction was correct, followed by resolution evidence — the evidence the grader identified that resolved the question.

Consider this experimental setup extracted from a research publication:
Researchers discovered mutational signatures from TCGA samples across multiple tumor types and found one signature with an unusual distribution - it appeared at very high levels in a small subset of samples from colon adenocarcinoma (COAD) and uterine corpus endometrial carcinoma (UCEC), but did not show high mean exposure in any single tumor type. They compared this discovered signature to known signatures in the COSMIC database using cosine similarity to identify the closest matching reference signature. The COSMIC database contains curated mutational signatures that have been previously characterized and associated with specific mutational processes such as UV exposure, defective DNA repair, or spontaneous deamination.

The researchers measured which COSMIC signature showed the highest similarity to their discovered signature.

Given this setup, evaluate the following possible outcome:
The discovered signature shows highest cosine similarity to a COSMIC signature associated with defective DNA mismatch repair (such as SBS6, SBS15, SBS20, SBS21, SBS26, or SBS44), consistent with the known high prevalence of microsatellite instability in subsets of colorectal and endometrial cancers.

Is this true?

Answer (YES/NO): NO